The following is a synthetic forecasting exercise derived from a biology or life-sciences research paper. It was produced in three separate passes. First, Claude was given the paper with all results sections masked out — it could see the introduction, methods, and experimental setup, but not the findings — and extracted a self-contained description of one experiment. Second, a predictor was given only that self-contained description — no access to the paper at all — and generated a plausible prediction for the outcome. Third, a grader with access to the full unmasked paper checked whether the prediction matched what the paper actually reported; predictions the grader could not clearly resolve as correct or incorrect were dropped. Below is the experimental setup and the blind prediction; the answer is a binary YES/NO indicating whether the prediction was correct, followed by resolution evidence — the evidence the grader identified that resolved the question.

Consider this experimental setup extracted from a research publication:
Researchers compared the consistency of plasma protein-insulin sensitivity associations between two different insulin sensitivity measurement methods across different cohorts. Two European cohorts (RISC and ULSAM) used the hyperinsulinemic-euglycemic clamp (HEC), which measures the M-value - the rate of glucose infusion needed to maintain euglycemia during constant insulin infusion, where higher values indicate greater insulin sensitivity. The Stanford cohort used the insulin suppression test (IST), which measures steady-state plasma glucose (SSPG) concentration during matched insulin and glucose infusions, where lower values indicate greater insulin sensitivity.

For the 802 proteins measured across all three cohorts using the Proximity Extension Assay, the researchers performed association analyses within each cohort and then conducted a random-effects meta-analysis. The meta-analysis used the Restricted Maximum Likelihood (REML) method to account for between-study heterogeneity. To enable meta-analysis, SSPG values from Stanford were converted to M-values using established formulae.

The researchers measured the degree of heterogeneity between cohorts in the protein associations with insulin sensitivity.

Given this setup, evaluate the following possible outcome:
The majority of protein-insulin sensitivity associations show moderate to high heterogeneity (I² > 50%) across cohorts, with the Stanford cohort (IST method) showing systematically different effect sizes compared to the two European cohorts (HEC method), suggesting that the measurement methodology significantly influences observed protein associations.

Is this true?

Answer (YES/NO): NO